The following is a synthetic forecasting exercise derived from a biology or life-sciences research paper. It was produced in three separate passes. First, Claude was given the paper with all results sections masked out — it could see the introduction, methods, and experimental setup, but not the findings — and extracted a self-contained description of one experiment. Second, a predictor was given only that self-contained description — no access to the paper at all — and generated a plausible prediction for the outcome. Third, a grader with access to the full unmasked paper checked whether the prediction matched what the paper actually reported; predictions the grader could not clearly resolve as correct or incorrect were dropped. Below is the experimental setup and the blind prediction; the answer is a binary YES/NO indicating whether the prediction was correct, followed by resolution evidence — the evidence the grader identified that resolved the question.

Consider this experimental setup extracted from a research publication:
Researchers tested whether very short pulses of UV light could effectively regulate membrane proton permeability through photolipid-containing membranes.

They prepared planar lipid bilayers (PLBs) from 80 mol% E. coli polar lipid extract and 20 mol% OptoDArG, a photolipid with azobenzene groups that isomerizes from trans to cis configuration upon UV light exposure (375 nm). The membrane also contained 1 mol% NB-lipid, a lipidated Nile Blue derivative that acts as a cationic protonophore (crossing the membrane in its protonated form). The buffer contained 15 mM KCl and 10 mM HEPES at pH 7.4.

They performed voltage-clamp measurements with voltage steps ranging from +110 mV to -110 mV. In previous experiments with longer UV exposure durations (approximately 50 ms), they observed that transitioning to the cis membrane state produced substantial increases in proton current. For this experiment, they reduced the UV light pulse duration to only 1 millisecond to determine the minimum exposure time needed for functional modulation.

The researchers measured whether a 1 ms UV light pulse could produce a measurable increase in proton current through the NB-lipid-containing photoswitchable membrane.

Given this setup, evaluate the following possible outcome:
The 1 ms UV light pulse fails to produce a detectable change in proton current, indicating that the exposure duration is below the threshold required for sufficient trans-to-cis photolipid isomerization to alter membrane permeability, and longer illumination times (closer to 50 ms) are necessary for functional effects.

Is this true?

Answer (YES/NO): NO